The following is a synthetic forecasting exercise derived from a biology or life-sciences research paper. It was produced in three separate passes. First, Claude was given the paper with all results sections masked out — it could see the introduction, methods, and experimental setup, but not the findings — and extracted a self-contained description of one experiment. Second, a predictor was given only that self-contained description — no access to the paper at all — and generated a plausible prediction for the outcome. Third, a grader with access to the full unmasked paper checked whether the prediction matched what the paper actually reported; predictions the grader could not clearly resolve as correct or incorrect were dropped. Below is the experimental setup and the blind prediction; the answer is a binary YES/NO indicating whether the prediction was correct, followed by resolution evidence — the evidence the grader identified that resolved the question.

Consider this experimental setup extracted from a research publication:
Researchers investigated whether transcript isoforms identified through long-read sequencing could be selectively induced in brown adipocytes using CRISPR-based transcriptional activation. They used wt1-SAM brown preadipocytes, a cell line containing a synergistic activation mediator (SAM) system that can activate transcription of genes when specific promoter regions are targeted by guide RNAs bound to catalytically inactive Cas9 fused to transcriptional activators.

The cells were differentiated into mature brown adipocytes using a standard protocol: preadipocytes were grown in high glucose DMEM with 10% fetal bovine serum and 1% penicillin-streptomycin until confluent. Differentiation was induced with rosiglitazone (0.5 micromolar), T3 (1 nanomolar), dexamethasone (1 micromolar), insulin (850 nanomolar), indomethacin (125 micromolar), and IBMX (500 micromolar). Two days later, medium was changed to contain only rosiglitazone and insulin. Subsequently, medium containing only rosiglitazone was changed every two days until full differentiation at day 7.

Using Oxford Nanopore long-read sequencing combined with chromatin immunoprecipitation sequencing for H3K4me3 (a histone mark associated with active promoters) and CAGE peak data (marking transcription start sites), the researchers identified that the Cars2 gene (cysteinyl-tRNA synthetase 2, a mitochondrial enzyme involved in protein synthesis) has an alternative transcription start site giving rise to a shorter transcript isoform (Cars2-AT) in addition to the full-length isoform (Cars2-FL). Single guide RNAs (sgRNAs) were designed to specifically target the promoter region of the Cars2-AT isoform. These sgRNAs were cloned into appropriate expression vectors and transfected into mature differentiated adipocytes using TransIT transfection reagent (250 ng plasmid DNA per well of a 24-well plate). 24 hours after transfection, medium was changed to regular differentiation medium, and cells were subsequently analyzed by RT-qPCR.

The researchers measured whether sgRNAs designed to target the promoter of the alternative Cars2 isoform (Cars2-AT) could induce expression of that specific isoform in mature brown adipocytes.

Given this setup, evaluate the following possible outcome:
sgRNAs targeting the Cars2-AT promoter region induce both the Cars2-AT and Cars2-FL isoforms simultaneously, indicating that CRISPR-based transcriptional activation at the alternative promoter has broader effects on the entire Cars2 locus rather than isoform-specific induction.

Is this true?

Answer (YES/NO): NO